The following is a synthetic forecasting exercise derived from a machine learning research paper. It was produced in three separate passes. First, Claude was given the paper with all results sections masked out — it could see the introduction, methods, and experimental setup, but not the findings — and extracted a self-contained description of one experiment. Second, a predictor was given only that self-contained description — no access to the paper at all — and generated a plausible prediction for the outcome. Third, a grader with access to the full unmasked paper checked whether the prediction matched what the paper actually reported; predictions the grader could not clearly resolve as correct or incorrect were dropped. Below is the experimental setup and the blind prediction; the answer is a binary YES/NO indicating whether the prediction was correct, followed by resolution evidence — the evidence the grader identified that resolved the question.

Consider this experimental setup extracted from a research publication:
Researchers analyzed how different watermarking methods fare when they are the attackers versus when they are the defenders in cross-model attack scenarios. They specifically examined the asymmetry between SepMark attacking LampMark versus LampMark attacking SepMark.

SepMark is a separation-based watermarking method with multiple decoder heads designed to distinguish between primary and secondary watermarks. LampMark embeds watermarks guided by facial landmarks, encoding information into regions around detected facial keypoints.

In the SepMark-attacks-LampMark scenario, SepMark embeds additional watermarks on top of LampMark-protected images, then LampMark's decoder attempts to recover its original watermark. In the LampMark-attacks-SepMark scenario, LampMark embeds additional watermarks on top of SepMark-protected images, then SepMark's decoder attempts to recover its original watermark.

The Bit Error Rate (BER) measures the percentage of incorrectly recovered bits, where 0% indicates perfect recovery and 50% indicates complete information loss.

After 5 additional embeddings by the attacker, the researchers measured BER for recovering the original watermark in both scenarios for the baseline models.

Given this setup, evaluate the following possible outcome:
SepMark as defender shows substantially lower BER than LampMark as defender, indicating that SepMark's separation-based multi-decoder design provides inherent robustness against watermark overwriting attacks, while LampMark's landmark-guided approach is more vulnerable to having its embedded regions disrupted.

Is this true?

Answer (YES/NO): NO